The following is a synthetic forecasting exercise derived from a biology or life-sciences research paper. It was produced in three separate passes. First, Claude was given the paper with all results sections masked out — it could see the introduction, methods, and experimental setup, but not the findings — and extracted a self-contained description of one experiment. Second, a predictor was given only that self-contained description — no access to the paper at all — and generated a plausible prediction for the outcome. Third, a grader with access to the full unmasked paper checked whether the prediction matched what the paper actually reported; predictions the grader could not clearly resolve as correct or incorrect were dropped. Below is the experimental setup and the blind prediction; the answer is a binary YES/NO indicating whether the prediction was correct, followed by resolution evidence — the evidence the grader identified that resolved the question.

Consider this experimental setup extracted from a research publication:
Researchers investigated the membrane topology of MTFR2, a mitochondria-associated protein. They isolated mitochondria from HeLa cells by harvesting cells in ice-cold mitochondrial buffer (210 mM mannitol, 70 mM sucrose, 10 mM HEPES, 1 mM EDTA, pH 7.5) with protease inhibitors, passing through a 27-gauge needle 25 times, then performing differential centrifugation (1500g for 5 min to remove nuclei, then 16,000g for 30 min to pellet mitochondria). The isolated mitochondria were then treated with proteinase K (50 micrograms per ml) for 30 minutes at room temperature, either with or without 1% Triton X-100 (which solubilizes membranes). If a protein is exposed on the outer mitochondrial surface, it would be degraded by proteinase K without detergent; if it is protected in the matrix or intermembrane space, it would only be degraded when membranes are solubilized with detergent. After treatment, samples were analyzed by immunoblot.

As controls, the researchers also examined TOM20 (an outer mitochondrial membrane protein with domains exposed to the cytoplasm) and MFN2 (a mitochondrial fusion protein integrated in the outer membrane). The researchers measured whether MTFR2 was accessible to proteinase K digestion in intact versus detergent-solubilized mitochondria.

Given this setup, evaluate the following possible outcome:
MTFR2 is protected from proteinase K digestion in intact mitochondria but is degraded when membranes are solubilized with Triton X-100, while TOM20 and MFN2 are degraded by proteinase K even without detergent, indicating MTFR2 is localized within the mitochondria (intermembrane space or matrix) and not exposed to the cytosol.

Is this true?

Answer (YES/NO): NO